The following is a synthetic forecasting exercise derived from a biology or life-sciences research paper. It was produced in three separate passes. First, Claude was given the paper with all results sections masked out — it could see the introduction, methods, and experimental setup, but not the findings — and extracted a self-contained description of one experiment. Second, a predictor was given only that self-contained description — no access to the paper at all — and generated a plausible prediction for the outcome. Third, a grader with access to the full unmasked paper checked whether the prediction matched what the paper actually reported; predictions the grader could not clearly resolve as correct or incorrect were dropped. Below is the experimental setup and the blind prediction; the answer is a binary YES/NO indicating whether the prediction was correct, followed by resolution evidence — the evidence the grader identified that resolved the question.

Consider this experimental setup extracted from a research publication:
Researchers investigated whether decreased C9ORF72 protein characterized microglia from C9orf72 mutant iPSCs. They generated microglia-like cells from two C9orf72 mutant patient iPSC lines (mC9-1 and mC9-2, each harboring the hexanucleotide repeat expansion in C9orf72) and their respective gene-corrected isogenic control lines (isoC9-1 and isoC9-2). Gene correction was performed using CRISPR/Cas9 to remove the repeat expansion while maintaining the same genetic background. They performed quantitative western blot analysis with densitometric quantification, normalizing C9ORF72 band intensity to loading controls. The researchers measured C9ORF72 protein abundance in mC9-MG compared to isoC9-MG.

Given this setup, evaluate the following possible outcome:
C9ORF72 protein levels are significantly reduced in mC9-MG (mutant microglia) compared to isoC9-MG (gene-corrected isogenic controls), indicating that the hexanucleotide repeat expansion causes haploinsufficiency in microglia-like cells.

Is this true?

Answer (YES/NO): YES